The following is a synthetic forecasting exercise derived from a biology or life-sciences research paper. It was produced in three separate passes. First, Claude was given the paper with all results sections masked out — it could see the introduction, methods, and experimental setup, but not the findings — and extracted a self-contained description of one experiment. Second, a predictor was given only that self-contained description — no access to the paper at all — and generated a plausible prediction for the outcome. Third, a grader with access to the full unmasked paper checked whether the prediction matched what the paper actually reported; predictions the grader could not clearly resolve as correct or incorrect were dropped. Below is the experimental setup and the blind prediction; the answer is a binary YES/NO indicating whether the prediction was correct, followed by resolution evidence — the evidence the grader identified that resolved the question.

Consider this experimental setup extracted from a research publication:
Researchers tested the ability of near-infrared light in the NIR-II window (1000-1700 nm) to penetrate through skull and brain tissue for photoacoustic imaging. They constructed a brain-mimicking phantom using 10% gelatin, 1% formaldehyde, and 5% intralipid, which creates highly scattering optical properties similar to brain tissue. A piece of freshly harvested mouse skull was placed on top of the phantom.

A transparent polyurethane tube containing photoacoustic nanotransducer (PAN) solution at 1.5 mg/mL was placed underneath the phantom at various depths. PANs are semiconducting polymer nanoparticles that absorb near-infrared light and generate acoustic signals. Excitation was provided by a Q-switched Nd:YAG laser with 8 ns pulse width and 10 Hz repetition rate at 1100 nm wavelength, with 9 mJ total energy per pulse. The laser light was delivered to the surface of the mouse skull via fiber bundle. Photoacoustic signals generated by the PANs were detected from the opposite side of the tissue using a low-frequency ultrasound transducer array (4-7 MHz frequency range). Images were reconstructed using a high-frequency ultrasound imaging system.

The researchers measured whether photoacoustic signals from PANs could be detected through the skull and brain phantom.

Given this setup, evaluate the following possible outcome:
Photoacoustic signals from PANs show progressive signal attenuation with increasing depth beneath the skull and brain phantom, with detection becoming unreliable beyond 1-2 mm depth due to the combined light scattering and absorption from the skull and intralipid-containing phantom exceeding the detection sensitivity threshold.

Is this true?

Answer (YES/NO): NO